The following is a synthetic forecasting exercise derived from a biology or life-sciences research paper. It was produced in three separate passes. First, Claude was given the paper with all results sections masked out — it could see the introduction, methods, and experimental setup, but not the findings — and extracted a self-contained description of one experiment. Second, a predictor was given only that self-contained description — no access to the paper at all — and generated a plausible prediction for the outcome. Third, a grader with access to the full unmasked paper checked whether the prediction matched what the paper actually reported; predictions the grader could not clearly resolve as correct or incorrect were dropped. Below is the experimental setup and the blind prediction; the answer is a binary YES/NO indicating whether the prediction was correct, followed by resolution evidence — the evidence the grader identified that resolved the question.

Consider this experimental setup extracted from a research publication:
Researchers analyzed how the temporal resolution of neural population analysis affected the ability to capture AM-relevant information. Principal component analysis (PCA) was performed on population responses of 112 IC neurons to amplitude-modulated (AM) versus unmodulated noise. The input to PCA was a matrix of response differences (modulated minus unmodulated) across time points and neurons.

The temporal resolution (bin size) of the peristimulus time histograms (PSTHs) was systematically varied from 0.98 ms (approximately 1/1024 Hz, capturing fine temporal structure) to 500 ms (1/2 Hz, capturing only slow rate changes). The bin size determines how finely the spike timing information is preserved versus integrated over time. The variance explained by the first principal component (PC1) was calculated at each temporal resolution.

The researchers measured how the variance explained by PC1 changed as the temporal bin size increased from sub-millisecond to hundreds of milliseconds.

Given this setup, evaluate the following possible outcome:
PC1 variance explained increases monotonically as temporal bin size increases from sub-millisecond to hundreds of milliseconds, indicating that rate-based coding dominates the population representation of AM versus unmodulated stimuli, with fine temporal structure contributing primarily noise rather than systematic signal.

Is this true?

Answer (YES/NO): NO